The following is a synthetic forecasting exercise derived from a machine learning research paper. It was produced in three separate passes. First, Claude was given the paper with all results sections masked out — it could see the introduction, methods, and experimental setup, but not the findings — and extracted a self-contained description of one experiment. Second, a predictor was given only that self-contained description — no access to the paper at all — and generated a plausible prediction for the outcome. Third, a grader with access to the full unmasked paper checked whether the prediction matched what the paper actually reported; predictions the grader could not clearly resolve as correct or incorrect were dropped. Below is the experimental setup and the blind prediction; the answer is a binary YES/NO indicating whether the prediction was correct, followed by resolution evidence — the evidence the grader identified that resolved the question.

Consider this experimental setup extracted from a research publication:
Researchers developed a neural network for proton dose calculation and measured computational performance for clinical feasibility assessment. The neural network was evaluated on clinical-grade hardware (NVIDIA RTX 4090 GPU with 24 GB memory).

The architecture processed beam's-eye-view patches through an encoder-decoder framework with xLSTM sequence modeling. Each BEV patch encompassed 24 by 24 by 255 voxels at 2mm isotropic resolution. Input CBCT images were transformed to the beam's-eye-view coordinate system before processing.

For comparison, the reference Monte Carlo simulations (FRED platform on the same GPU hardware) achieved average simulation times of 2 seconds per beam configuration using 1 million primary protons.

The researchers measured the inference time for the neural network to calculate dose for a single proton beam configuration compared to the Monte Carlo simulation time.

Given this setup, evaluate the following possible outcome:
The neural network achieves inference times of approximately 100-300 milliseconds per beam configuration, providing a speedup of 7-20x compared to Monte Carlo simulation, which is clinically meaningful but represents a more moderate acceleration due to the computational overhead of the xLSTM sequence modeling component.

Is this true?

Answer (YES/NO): NO